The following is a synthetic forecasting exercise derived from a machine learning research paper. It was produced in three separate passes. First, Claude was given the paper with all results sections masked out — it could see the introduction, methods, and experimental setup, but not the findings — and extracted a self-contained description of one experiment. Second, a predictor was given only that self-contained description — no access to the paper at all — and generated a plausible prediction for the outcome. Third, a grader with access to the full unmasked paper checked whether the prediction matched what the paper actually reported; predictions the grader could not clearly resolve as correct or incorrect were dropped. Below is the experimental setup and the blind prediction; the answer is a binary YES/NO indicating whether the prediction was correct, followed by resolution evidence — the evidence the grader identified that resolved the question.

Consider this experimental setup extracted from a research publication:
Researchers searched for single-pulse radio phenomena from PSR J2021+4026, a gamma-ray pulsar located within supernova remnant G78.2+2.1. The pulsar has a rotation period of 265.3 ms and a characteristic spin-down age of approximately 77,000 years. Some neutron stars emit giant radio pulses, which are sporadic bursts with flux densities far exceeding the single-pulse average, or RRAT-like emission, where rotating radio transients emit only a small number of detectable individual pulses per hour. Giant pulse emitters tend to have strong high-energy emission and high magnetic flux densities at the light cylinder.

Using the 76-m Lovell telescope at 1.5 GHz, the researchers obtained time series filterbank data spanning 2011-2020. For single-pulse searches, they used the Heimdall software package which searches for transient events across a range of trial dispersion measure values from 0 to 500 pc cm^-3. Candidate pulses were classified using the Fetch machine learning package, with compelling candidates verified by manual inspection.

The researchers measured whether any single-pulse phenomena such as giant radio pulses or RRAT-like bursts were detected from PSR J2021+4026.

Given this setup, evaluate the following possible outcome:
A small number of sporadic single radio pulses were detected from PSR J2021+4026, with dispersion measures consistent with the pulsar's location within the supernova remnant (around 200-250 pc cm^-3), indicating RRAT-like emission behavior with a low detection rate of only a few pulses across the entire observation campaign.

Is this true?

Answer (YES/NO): NO